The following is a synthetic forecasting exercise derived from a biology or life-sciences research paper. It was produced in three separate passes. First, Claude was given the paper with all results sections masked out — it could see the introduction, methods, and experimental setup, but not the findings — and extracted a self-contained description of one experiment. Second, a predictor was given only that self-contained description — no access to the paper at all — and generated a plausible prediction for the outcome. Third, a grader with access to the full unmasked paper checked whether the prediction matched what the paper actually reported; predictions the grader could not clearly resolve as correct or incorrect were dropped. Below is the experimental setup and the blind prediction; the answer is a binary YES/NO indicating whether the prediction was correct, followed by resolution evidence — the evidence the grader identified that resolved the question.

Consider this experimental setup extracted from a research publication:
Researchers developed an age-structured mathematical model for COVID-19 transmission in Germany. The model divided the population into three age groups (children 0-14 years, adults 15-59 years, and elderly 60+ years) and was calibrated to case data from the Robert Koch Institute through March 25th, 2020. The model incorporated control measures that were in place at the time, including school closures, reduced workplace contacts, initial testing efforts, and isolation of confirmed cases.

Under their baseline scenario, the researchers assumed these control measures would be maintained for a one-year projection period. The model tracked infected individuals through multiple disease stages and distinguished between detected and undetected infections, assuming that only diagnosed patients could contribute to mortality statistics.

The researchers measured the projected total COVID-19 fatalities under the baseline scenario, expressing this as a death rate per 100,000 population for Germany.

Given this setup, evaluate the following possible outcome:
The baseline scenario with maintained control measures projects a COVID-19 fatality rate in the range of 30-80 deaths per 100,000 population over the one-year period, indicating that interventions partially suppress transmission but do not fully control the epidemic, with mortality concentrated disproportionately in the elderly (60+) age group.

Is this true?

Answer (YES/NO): NO